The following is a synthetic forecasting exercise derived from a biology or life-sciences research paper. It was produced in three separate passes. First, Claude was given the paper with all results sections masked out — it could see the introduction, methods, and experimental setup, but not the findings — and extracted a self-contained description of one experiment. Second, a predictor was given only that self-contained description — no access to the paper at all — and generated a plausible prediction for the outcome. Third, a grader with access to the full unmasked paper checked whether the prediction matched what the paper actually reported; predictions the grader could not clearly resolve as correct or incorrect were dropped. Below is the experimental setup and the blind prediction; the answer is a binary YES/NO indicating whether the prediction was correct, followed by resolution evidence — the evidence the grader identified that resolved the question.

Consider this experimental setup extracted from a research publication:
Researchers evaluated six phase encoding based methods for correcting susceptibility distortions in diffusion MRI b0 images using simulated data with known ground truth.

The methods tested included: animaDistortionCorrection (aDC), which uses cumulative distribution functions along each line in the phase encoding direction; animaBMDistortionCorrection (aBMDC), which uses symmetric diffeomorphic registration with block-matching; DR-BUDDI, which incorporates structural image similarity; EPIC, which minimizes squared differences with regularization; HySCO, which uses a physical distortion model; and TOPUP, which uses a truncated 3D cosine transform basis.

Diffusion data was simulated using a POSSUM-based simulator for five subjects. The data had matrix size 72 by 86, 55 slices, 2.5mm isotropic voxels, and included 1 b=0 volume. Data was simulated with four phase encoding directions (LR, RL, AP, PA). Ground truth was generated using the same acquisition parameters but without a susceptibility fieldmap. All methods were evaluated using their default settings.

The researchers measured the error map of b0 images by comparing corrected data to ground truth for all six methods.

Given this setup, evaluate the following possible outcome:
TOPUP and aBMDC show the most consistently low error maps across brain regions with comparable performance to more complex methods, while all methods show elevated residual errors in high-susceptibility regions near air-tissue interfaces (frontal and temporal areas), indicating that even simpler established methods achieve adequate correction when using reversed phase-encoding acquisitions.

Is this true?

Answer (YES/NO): NO